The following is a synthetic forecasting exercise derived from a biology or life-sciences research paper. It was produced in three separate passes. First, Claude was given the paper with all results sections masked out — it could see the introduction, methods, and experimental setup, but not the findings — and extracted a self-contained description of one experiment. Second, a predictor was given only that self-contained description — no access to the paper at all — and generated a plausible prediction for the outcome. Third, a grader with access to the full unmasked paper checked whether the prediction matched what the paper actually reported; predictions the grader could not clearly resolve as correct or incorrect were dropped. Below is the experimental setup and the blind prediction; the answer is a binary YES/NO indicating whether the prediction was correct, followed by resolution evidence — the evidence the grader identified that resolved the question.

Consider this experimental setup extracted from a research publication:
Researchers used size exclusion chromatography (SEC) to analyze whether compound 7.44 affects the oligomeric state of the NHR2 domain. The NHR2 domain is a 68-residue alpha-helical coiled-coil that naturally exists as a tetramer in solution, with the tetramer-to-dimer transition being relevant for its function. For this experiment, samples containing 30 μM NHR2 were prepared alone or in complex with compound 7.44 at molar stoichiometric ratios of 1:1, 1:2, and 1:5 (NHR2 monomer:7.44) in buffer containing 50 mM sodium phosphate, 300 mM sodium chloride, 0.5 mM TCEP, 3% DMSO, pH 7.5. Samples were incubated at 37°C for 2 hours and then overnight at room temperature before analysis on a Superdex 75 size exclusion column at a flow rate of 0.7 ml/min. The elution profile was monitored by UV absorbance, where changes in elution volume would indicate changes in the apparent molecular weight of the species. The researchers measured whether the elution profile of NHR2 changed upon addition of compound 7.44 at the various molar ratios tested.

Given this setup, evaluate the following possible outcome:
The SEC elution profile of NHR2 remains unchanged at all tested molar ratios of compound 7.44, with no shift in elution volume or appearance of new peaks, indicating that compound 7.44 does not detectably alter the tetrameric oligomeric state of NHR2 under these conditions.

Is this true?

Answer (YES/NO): NO